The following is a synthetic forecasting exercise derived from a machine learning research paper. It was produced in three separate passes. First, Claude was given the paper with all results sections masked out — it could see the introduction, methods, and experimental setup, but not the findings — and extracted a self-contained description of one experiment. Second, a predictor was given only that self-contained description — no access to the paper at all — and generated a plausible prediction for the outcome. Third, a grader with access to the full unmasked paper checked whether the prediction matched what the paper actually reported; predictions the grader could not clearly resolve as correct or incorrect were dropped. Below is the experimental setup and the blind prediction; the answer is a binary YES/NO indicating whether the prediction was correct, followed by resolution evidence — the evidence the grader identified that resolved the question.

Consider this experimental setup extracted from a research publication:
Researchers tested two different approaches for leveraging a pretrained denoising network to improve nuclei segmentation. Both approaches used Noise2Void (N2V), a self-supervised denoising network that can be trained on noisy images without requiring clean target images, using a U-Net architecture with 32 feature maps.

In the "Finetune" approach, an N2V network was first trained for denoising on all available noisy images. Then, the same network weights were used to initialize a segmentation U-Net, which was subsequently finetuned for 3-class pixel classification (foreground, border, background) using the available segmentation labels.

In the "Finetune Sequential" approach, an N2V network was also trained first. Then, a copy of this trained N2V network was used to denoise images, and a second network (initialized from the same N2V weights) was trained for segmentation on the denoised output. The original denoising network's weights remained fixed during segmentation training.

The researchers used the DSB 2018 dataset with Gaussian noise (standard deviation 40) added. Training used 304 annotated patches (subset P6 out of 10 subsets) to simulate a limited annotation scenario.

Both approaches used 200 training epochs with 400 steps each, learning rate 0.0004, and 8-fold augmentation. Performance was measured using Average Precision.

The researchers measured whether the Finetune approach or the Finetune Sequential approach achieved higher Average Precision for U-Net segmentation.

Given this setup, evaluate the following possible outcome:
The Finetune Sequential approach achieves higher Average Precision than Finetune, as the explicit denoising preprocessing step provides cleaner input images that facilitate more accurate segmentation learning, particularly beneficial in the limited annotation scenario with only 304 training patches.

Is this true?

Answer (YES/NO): YES